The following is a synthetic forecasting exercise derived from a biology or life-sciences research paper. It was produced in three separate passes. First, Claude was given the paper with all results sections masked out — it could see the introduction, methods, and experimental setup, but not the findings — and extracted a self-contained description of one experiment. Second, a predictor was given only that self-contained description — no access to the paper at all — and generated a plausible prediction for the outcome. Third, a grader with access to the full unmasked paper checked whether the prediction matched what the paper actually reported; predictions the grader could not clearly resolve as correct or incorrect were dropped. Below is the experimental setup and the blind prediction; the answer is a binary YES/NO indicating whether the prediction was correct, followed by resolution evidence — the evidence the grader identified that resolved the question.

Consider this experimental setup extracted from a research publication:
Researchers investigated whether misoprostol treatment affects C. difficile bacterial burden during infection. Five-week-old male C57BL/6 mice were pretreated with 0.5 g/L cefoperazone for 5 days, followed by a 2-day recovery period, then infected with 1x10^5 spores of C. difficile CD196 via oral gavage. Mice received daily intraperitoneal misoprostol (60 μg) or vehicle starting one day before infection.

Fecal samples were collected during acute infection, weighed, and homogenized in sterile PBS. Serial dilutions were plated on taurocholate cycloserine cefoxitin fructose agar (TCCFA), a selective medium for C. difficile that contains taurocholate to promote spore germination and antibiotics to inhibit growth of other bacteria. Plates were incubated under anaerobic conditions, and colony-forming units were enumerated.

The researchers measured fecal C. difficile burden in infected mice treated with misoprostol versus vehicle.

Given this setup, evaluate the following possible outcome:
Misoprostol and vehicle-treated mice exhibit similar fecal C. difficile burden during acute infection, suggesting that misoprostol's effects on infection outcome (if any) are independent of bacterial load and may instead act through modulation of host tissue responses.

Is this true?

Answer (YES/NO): YES